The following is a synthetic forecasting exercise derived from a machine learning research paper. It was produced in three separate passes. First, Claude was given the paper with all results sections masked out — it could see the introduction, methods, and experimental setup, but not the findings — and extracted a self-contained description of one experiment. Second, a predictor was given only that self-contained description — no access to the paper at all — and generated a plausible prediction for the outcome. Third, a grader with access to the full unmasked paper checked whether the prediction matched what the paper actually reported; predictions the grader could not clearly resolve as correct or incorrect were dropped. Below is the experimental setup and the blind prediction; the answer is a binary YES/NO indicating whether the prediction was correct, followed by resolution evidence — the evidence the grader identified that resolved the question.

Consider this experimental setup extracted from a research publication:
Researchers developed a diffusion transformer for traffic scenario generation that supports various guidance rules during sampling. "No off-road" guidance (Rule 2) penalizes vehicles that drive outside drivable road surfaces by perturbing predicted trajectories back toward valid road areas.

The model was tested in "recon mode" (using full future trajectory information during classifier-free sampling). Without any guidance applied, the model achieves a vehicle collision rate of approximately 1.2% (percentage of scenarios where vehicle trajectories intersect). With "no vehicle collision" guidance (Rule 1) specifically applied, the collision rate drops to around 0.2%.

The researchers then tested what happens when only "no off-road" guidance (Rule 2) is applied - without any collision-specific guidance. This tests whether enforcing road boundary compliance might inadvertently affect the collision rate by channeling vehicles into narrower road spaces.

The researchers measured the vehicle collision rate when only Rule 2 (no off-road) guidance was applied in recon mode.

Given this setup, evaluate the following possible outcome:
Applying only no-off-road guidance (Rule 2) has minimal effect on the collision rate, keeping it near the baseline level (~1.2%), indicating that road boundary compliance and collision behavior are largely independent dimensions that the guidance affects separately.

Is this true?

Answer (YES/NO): NO